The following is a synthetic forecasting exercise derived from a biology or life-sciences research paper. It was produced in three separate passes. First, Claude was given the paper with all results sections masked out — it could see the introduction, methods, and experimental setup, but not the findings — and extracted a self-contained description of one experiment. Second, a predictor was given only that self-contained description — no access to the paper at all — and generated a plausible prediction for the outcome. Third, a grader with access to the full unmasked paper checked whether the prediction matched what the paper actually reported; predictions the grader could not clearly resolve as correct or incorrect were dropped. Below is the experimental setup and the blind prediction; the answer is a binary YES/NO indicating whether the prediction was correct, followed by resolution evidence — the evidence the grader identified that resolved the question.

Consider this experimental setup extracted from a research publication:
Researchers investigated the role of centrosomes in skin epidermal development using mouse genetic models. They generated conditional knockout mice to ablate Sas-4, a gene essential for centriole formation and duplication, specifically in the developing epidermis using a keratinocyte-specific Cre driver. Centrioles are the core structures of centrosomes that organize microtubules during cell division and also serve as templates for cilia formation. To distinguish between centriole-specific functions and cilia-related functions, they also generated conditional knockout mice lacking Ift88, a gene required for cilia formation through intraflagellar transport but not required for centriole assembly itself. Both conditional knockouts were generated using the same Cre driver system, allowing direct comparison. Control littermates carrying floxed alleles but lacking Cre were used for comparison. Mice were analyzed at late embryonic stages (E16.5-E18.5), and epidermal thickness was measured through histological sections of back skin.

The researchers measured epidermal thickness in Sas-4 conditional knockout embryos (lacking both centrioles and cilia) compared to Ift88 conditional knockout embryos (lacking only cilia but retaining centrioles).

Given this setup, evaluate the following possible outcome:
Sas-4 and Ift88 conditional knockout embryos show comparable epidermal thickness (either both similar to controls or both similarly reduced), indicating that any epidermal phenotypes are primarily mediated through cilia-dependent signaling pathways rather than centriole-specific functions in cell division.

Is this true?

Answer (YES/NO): NO